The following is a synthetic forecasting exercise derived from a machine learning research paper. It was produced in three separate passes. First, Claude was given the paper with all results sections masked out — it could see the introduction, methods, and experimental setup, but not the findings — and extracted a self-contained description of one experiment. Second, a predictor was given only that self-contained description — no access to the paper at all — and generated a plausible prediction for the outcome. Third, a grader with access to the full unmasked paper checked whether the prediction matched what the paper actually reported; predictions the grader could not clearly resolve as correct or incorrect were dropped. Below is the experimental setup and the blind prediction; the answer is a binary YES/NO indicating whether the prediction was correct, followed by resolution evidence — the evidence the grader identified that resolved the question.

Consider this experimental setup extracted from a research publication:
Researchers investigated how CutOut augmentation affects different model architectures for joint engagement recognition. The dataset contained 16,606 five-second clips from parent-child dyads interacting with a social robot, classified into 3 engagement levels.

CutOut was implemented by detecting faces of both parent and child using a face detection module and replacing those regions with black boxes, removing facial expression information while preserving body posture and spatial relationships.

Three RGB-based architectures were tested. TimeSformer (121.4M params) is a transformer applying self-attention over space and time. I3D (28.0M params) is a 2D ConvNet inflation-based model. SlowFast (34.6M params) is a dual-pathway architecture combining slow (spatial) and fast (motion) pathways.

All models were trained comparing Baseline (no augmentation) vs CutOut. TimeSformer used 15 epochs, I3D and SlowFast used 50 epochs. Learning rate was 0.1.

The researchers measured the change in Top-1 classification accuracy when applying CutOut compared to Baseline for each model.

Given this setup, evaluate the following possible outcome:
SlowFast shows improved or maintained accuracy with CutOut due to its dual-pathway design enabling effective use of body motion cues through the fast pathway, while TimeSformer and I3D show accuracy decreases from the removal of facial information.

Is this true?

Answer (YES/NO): NO